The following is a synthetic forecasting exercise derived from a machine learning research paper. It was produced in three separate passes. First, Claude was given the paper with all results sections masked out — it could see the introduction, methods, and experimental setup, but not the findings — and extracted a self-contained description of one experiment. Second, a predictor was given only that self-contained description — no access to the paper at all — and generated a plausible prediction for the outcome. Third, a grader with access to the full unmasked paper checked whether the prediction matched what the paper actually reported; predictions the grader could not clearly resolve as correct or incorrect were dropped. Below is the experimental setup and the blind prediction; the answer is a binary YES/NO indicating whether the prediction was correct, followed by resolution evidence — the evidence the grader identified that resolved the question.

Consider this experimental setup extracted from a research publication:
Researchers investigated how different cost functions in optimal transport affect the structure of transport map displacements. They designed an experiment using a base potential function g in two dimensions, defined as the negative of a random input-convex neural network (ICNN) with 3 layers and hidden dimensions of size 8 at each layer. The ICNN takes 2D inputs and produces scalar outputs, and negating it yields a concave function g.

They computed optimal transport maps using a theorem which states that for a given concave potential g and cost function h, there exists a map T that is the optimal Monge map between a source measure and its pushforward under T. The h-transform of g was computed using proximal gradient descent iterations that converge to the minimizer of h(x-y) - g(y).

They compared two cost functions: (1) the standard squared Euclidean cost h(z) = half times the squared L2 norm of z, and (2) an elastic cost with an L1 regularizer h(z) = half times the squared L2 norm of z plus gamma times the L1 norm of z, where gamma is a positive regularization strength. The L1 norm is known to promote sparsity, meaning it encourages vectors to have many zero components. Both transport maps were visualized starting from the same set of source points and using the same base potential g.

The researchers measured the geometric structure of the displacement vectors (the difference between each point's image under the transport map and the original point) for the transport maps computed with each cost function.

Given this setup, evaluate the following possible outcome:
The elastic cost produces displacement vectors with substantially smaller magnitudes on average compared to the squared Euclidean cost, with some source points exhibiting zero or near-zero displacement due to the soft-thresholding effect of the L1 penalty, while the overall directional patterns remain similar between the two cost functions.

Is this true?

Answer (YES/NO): NO